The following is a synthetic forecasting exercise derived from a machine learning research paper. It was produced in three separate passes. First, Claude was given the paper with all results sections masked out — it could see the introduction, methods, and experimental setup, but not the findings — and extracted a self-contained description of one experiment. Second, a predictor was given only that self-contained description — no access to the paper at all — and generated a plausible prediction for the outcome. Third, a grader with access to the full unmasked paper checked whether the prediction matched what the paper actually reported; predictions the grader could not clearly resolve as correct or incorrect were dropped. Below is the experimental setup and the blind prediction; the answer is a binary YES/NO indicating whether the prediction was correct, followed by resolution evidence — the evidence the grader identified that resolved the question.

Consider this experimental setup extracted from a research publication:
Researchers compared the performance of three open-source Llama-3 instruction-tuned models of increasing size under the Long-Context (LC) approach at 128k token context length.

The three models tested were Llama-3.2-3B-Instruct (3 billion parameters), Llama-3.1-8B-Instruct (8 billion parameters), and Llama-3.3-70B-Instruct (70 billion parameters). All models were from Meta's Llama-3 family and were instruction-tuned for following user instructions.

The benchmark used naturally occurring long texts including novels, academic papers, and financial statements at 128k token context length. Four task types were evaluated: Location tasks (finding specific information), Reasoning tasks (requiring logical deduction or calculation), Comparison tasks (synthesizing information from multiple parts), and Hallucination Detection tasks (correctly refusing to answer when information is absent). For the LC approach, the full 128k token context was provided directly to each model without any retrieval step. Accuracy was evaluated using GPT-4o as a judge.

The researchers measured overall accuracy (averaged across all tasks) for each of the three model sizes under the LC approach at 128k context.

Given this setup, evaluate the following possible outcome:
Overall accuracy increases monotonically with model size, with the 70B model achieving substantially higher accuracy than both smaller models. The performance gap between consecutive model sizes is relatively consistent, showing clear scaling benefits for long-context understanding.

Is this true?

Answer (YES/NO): NO